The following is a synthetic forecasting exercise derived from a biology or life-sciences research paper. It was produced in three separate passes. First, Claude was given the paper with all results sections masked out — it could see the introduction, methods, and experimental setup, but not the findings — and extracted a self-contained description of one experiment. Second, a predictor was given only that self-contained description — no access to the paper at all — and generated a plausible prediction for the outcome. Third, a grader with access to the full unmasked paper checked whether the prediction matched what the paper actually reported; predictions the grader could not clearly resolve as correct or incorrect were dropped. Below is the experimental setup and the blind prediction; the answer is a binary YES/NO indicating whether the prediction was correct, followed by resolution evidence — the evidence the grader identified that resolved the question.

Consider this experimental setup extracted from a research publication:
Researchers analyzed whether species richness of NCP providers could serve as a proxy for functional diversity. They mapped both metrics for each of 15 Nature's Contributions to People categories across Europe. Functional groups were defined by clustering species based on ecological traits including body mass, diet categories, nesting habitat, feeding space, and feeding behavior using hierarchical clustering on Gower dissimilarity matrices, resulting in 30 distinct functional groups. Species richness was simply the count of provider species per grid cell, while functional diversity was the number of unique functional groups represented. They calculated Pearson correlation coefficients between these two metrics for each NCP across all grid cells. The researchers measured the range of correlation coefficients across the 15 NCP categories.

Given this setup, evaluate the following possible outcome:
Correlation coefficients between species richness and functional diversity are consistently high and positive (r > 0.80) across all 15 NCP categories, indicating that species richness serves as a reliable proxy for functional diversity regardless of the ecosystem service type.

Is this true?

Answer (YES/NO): NO